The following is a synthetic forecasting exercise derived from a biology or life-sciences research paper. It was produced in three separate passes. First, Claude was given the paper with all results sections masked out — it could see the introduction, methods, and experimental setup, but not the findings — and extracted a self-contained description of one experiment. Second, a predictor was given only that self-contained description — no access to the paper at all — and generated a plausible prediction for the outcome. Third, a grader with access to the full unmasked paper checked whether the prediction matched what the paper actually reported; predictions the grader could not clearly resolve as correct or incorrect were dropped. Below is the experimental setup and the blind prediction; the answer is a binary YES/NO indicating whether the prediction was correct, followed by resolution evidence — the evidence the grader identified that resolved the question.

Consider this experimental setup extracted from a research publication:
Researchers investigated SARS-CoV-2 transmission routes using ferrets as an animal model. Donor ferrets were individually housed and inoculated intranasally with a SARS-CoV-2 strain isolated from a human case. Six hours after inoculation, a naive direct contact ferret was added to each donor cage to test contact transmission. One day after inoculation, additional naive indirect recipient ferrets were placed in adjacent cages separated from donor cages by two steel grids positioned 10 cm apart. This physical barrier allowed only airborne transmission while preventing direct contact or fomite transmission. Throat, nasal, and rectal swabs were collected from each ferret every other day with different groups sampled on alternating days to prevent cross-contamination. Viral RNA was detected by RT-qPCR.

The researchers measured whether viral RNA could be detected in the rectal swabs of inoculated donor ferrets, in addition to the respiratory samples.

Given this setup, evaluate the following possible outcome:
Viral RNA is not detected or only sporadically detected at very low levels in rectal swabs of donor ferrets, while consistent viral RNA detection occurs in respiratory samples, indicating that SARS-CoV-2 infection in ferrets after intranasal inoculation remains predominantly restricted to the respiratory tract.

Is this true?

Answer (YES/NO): NO